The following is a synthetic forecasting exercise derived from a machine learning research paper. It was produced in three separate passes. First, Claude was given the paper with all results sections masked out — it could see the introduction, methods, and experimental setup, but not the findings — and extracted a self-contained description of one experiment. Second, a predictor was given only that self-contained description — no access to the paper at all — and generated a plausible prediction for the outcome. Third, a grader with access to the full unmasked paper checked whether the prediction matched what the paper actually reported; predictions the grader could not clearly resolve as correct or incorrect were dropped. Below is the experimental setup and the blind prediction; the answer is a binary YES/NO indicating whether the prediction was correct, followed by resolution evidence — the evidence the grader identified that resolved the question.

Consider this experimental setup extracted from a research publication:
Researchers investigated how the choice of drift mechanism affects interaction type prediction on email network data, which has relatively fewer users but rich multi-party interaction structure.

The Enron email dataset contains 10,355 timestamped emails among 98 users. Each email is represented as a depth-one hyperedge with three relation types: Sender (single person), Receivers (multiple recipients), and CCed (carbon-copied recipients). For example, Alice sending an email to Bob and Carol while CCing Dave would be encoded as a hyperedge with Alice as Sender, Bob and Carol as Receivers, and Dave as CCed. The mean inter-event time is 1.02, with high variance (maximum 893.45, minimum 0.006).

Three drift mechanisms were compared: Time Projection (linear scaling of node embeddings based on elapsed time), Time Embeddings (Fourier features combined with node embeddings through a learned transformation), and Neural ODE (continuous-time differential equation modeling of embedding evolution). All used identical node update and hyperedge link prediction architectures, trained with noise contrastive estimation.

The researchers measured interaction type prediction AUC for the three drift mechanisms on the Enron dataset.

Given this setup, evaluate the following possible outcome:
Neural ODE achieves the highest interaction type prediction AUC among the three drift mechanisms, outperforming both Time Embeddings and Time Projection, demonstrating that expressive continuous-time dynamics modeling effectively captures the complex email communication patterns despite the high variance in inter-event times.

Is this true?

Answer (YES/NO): NO